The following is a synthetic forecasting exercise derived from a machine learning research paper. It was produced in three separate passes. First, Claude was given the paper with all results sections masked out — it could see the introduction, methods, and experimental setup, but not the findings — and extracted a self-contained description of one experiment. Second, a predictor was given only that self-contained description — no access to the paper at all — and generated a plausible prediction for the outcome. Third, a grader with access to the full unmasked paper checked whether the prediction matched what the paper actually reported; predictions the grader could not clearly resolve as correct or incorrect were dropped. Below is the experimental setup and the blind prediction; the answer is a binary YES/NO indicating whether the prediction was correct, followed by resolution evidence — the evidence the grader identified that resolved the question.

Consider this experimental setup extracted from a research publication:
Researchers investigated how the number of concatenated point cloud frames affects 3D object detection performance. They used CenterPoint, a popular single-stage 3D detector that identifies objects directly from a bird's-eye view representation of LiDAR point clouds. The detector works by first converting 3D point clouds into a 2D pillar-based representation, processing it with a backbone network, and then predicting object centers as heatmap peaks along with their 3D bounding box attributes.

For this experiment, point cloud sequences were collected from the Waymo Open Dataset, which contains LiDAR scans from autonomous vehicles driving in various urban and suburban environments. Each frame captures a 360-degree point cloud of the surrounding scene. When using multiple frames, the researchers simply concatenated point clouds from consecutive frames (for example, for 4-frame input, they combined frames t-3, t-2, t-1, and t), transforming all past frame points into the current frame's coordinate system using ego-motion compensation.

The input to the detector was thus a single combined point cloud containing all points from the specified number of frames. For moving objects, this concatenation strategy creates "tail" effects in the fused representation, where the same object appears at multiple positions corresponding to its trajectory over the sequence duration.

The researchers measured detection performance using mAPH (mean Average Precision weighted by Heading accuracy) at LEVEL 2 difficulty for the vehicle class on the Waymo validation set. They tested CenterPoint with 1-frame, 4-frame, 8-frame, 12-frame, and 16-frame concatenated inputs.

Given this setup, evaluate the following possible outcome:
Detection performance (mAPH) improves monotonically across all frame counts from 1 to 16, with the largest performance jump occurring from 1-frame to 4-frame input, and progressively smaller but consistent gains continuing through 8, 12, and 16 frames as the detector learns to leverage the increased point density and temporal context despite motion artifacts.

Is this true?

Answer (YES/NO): NO